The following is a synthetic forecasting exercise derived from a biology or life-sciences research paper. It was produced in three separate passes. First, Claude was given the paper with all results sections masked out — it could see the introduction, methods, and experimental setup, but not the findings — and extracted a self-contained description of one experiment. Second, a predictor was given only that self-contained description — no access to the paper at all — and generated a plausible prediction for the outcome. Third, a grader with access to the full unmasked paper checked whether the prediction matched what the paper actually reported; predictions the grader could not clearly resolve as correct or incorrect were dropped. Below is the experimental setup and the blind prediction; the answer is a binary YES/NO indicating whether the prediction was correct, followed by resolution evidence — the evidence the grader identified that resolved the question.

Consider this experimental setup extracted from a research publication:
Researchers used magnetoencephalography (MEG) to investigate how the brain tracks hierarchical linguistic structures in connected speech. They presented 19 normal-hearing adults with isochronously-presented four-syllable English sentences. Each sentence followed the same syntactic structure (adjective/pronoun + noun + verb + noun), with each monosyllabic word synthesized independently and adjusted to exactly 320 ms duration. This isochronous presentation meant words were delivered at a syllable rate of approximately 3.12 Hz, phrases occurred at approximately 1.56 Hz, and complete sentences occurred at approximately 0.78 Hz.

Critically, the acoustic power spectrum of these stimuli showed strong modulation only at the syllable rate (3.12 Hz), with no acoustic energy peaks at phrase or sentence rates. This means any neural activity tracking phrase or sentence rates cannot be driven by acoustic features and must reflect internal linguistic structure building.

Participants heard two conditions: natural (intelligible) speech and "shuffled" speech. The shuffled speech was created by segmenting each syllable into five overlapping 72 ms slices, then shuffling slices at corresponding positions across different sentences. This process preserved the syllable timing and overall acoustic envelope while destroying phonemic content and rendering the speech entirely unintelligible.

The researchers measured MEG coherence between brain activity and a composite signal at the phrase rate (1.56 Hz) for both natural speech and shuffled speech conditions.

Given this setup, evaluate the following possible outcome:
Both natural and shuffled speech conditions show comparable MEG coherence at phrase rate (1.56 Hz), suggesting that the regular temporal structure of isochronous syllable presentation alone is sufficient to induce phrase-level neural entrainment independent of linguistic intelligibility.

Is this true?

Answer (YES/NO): NO